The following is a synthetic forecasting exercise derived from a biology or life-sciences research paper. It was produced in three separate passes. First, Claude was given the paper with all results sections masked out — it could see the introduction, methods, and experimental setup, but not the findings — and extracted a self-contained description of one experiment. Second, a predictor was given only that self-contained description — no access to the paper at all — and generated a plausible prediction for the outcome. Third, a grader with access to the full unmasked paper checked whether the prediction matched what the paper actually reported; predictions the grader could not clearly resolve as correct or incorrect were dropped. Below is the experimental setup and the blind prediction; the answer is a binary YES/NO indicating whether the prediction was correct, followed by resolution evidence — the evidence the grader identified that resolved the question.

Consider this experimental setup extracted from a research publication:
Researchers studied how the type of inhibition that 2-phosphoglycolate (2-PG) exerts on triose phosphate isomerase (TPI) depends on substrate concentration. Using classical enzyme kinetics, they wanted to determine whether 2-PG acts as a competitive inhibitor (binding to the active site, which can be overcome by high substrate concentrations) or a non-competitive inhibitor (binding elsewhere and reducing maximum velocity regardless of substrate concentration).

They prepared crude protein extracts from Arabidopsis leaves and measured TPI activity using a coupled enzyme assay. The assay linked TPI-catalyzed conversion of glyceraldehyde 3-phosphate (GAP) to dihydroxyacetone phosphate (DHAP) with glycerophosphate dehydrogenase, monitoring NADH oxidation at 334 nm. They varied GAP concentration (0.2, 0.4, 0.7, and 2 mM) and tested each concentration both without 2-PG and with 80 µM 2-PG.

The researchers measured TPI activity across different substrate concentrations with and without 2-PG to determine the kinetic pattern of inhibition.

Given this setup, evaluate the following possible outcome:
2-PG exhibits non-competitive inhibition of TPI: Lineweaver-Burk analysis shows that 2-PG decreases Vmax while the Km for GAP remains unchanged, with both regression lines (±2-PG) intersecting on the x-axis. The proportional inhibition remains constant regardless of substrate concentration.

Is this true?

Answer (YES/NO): NO